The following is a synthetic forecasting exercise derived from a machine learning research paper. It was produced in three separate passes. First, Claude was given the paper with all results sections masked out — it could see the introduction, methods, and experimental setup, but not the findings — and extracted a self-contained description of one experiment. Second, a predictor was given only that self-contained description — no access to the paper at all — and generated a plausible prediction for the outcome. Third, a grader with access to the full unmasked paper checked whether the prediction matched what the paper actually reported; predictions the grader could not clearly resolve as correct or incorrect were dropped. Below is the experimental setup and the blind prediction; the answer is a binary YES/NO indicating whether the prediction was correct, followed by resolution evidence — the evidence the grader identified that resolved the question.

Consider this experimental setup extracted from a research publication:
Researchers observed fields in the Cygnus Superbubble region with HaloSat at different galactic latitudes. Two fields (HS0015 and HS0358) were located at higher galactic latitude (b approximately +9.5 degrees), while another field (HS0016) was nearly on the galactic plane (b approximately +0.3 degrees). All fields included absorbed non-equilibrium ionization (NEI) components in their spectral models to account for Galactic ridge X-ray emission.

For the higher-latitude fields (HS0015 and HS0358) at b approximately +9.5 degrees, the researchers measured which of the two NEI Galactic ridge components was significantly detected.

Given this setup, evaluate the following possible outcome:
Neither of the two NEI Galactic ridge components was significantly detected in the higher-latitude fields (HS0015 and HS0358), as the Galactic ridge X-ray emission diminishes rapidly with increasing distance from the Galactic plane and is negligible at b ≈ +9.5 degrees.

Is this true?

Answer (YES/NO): NO